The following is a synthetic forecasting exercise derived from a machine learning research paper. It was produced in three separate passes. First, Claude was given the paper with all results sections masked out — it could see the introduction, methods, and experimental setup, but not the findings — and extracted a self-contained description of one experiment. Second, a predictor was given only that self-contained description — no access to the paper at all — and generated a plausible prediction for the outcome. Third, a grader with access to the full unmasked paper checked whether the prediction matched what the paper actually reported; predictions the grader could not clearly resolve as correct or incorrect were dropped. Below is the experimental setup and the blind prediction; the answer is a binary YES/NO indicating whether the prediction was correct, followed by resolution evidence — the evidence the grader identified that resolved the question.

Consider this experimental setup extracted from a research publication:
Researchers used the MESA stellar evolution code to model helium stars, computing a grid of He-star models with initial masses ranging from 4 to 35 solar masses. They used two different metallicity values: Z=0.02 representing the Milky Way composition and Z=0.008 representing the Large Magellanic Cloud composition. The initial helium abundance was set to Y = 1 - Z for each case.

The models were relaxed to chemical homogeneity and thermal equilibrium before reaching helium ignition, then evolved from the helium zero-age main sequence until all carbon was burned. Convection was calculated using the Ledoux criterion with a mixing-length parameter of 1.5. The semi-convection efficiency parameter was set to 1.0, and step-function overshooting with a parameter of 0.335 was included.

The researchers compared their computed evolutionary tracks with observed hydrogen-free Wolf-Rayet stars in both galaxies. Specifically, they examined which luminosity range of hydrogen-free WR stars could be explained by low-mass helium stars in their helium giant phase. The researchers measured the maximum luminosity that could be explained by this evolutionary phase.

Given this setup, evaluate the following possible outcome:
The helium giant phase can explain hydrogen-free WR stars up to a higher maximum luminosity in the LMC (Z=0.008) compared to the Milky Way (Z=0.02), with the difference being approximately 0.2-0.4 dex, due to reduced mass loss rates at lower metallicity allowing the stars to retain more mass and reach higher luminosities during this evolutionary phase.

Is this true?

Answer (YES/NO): NO